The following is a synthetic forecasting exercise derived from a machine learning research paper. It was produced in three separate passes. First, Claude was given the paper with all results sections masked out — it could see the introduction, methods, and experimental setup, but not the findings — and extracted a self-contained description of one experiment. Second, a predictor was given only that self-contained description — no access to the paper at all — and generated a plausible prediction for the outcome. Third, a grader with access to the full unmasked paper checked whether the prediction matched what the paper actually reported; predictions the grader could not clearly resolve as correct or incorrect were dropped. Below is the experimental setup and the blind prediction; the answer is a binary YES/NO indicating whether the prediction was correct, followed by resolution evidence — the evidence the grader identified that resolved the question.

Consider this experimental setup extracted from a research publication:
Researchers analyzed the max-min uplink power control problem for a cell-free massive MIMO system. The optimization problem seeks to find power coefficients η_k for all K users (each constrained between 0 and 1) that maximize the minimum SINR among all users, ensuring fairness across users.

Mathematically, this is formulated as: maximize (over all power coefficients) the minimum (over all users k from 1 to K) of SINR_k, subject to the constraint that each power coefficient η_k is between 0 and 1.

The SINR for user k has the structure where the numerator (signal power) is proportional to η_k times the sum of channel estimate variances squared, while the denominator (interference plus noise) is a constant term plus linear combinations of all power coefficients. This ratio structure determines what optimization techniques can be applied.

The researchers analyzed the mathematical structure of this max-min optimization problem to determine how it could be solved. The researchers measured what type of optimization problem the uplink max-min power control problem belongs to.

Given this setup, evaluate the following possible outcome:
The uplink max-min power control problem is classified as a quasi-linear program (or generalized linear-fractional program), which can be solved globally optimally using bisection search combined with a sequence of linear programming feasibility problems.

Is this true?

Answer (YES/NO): YES